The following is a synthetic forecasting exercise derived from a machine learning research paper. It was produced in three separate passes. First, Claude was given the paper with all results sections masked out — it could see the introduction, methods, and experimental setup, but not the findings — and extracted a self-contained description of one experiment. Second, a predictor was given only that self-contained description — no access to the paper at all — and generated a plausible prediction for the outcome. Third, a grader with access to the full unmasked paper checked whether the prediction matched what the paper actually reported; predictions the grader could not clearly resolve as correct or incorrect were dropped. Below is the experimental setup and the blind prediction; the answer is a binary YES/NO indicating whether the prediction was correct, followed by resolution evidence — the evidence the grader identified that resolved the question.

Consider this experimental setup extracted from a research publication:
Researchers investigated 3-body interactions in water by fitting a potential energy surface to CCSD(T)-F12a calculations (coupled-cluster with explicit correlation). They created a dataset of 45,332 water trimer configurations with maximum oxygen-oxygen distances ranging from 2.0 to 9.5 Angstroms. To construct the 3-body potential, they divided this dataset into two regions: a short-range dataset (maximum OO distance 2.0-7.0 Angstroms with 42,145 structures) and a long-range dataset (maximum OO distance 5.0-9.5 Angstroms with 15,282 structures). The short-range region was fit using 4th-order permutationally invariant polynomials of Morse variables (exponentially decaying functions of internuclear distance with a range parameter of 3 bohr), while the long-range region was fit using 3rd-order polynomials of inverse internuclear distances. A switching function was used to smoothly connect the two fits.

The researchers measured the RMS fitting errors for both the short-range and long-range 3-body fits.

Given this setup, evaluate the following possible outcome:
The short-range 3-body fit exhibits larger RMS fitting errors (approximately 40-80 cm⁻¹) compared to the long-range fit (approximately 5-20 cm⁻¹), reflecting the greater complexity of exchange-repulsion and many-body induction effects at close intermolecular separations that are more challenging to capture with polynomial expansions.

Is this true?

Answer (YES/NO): NO